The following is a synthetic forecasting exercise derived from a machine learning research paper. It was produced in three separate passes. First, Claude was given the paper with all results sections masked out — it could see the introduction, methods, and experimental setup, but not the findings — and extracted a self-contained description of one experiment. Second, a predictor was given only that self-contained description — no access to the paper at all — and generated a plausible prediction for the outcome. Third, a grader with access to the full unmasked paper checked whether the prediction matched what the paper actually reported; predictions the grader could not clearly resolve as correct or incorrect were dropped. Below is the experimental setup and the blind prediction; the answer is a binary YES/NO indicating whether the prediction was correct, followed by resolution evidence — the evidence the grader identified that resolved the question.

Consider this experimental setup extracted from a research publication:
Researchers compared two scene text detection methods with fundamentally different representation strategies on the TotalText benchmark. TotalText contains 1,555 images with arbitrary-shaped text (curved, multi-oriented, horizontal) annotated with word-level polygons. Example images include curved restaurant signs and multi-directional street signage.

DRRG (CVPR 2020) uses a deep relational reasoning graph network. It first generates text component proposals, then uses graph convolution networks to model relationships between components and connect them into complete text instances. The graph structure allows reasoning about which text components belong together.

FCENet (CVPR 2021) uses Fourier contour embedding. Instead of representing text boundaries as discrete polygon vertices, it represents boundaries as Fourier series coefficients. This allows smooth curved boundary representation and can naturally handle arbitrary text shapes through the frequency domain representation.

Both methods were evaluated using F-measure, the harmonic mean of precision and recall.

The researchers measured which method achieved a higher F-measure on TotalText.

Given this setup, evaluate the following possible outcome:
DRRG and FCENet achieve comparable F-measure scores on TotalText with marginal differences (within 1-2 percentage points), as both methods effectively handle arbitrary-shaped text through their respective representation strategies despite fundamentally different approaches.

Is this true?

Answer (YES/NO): YES